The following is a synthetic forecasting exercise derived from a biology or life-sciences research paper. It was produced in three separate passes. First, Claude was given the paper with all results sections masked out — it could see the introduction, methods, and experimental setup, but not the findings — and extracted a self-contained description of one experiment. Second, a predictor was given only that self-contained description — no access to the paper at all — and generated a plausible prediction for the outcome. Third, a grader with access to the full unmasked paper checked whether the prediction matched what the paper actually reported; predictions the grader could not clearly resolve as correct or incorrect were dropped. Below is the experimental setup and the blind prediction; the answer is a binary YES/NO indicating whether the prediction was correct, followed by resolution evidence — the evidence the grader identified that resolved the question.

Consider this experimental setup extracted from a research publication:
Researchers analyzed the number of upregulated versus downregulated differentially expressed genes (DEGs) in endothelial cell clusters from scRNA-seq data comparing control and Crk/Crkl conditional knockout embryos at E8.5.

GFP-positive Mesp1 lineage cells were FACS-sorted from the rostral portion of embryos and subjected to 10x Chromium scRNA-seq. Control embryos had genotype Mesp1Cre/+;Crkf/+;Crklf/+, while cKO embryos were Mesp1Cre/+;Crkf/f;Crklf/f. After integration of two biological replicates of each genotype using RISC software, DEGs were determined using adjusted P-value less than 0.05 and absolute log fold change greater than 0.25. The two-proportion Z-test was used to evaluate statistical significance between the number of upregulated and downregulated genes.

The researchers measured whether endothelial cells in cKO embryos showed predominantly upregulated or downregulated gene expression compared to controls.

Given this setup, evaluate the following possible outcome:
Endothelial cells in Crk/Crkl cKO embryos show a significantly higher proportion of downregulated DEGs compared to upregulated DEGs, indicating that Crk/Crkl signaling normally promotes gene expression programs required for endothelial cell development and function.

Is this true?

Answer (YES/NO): NO